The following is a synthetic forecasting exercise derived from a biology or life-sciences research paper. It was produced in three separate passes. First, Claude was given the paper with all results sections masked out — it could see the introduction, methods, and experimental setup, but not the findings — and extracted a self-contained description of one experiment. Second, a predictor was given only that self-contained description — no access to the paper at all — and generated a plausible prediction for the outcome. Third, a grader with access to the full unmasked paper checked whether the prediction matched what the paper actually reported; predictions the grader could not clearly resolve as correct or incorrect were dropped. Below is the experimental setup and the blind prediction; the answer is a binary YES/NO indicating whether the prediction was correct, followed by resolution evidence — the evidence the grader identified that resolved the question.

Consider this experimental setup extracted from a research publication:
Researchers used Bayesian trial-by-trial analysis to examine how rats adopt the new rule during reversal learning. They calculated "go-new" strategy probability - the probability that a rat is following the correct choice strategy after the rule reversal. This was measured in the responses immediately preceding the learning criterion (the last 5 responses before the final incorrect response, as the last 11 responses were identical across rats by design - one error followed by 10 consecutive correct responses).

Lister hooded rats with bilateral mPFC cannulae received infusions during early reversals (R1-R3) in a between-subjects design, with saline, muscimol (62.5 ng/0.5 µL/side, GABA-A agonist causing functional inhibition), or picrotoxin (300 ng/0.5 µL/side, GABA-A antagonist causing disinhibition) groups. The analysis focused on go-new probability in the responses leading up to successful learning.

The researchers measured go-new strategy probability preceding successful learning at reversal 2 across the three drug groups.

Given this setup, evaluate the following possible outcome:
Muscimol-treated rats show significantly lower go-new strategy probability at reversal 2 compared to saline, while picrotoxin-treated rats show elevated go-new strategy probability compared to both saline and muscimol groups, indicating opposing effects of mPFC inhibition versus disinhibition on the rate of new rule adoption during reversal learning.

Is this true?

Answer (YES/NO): NO